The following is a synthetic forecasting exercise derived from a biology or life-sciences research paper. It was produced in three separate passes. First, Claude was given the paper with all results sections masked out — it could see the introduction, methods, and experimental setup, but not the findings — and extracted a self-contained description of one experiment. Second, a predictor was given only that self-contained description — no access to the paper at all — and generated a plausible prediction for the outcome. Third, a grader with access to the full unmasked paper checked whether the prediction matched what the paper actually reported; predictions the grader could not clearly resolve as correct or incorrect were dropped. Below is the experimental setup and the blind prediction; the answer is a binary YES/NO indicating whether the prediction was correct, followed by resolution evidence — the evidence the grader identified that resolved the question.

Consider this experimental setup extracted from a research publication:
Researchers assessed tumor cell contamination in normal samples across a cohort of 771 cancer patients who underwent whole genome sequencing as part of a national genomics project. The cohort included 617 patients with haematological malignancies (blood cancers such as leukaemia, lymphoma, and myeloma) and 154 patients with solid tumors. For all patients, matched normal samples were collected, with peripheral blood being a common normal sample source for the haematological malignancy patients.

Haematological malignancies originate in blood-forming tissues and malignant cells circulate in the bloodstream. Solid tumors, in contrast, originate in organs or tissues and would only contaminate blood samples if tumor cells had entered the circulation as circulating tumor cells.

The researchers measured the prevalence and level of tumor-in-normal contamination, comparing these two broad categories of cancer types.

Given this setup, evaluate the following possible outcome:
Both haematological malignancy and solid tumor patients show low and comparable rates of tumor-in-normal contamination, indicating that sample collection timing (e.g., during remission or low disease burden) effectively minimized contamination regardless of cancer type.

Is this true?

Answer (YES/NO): NO